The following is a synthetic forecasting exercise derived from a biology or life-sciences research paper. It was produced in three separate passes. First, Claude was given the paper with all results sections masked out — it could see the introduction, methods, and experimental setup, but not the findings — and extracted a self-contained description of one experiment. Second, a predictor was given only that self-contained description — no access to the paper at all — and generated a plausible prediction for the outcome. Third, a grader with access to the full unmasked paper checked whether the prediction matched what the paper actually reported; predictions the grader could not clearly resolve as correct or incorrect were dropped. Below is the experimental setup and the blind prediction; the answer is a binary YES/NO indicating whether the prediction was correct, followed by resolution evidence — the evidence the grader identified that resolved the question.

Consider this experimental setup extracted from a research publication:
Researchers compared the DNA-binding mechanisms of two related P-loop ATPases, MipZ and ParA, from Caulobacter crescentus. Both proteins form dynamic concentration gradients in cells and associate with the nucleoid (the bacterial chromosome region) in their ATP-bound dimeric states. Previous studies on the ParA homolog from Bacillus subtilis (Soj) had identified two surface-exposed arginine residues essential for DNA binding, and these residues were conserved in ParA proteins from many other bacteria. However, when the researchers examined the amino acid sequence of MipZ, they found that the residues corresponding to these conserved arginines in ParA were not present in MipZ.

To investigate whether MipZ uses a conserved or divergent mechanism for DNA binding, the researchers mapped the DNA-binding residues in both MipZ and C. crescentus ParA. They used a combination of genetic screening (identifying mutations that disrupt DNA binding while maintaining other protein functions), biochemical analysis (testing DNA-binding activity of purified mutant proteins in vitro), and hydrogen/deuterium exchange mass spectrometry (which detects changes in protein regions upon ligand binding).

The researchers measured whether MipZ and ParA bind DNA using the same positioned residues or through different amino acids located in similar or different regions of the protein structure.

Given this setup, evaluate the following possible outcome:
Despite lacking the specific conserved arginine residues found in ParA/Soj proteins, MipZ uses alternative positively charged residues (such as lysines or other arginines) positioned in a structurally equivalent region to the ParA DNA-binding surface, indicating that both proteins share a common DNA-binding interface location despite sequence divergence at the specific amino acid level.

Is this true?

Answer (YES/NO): YES